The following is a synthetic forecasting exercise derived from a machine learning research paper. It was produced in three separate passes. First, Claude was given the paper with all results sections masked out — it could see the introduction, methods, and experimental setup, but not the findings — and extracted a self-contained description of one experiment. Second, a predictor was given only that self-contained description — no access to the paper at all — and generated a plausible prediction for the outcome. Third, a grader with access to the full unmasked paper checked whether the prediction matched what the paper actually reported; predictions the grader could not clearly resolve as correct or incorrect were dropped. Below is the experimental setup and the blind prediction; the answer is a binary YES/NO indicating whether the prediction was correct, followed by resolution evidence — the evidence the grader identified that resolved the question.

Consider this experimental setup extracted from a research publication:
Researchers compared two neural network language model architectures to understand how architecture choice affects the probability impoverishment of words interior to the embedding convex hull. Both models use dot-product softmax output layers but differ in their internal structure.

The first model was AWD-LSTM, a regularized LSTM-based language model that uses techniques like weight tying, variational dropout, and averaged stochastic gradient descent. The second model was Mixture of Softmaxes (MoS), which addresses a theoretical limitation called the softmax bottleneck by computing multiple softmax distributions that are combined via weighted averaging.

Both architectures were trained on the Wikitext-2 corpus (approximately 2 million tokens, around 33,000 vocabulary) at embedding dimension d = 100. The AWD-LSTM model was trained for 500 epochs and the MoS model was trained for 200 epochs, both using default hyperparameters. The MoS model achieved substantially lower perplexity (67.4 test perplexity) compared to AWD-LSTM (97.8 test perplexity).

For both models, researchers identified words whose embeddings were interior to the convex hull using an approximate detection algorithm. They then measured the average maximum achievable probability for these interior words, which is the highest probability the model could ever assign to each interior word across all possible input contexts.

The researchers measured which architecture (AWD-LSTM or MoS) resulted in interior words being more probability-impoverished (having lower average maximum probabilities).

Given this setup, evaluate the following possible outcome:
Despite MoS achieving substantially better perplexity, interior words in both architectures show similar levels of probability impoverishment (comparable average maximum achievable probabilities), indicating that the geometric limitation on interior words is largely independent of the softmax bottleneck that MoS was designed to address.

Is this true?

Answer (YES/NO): NO